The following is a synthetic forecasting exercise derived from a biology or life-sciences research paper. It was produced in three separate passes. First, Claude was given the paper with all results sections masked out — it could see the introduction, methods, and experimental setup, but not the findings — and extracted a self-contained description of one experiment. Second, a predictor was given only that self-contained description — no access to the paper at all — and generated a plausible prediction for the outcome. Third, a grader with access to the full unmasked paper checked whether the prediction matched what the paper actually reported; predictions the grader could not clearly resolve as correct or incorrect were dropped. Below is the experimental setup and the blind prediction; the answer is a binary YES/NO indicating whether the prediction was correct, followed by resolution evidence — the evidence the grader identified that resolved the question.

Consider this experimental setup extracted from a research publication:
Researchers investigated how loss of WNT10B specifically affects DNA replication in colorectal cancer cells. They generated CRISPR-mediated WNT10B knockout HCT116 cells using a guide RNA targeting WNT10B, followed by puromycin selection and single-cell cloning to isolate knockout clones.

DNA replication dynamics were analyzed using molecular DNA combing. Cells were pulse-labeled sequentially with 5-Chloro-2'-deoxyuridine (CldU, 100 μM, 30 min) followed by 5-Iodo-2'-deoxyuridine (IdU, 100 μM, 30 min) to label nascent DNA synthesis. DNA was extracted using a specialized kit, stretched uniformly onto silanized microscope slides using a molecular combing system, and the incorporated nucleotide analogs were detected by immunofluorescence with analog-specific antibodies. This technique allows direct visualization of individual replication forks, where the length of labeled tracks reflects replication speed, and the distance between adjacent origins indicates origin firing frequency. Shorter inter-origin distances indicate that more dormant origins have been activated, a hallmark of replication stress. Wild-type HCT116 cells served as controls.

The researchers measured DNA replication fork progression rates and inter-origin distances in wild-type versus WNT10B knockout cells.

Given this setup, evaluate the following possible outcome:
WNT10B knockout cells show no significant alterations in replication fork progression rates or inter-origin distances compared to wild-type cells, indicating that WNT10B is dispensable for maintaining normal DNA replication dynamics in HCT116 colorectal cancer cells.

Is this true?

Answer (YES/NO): YES